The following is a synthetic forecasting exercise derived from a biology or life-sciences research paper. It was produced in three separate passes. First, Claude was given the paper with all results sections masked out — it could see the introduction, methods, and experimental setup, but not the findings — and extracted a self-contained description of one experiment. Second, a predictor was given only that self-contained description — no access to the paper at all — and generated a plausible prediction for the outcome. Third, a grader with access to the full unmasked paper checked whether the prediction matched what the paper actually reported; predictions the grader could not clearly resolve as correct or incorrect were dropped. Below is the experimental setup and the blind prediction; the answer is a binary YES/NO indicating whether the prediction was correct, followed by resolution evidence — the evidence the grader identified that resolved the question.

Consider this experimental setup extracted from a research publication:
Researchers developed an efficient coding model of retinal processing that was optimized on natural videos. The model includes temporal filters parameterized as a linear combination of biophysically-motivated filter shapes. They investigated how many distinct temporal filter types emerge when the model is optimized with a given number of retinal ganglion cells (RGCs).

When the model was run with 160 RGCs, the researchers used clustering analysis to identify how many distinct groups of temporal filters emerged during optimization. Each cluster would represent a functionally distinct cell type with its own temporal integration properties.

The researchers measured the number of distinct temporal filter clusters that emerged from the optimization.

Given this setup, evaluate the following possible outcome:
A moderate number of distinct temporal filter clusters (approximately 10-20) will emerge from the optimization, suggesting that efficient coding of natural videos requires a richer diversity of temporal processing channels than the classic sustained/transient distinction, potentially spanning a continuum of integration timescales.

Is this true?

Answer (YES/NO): NO